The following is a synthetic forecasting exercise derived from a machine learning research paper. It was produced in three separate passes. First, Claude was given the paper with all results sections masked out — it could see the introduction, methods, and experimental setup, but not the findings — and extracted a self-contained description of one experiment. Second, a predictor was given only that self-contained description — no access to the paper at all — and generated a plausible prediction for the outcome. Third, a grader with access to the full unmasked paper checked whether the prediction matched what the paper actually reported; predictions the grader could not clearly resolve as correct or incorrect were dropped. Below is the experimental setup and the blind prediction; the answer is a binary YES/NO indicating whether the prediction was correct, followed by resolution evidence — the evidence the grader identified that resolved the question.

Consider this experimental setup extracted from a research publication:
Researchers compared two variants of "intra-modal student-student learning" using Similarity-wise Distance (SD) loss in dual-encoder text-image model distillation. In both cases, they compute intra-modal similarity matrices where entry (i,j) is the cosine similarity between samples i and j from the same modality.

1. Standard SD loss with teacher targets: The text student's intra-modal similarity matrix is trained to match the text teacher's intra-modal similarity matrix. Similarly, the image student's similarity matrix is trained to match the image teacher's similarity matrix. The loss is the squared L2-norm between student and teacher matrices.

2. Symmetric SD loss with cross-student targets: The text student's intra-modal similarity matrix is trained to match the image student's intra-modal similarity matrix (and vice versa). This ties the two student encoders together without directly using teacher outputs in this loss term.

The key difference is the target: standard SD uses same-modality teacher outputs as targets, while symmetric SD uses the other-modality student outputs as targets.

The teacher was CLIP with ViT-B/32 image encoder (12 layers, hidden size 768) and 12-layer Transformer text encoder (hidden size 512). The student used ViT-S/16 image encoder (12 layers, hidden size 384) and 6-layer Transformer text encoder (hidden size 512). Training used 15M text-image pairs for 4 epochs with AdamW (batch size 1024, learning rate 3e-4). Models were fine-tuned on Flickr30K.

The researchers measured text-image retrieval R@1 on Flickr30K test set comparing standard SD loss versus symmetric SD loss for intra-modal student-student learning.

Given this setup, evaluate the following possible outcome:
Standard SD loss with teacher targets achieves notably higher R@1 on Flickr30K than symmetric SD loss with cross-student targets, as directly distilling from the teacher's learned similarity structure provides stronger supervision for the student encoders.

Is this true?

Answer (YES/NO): YES